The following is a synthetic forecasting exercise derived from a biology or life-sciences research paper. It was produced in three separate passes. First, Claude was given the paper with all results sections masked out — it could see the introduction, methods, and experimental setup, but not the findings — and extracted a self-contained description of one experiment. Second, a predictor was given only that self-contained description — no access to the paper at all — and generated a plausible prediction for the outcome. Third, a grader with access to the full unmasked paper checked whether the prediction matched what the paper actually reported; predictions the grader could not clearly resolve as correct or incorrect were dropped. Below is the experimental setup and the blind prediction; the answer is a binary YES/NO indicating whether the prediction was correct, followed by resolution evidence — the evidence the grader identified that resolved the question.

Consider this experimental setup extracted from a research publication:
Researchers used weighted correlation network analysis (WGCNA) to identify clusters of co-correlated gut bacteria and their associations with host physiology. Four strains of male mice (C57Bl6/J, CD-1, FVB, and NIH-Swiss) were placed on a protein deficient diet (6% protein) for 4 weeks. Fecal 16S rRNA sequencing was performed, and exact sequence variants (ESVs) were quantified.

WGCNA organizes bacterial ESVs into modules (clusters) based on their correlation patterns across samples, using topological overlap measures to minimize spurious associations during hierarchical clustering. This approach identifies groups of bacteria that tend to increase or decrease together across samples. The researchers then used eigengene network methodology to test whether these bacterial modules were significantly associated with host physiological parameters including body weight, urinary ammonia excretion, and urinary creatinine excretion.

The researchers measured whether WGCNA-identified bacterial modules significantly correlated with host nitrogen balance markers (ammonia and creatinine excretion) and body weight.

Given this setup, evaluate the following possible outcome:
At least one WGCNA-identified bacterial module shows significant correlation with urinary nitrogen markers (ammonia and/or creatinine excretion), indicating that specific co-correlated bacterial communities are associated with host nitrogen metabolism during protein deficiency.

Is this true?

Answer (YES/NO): YES